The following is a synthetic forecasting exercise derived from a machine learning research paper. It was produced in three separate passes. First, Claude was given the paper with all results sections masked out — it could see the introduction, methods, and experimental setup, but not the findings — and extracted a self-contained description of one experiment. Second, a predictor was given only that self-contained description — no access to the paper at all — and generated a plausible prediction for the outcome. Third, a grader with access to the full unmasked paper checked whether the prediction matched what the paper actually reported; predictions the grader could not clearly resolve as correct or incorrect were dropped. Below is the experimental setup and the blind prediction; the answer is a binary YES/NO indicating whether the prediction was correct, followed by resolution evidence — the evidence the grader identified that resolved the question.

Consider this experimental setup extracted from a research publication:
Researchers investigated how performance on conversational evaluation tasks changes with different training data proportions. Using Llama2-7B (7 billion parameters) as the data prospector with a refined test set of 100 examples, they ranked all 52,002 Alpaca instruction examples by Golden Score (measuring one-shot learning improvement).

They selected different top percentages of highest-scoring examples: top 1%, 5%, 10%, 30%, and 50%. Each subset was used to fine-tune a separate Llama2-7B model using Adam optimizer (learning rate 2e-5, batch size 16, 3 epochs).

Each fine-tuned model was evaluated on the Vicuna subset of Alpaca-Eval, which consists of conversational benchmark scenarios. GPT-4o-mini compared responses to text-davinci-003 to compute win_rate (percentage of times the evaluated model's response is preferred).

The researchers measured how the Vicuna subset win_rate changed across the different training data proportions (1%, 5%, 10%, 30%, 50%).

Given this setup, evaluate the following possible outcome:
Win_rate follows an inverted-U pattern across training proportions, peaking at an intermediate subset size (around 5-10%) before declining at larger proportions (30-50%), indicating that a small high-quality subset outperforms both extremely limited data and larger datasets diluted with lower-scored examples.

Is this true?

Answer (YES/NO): YES